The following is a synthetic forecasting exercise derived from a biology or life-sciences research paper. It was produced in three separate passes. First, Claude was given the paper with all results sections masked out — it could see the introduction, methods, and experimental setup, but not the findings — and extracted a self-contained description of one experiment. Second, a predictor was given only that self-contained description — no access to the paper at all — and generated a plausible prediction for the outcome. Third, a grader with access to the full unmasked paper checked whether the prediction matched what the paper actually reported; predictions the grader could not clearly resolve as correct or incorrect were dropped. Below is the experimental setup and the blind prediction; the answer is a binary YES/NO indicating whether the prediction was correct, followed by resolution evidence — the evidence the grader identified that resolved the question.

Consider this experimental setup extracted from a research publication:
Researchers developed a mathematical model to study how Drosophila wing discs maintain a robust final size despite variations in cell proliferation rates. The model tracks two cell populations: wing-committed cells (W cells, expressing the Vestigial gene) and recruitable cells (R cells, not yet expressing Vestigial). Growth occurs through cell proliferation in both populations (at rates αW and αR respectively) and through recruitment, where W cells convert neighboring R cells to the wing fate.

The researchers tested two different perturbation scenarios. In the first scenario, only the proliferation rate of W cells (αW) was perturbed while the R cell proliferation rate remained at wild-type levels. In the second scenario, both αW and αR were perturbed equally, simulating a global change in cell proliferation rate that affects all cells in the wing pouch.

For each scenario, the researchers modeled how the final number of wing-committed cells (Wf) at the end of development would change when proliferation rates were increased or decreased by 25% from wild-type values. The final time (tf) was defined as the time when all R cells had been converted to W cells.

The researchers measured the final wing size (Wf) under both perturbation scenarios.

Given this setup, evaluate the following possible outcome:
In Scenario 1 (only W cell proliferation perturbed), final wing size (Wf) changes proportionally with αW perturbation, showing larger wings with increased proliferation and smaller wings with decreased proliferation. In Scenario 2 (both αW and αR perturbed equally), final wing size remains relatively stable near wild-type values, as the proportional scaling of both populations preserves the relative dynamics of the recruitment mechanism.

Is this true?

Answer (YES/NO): NO